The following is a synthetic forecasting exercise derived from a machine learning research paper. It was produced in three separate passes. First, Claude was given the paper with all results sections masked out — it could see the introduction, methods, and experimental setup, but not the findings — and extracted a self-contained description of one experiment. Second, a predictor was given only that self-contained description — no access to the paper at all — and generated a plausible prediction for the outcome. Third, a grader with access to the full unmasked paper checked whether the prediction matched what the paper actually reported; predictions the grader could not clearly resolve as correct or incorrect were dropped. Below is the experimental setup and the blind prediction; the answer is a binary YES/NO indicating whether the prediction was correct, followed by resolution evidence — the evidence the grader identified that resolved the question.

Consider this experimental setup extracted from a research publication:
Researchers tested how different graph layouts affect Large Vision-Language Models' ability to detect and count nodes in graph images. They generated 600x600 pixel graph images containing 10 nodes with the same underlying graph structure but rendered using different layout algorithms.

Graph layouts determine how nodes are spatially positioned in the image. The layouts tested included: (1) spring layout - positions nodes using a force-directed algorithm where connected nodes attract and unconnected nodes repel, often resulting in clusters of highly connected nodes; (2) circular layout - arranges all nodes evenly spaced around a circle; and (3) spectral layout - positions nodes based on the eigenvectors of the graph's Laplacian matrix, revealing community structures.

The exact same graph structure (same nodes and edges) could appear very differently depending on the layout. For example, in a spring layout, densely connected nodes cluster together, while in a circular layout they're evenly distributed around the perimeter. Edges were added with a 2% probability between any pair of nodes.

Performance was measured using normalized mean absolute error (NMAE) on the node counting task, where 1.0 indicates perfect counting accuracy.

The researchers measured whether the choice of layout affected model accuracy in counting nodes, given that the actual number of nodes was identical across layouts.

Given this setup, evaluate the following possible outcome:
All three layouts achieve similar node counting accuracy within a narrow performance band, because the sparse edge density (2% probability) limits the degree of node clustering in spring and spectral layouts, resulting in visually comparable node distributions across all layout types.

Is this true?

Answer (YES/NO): NO